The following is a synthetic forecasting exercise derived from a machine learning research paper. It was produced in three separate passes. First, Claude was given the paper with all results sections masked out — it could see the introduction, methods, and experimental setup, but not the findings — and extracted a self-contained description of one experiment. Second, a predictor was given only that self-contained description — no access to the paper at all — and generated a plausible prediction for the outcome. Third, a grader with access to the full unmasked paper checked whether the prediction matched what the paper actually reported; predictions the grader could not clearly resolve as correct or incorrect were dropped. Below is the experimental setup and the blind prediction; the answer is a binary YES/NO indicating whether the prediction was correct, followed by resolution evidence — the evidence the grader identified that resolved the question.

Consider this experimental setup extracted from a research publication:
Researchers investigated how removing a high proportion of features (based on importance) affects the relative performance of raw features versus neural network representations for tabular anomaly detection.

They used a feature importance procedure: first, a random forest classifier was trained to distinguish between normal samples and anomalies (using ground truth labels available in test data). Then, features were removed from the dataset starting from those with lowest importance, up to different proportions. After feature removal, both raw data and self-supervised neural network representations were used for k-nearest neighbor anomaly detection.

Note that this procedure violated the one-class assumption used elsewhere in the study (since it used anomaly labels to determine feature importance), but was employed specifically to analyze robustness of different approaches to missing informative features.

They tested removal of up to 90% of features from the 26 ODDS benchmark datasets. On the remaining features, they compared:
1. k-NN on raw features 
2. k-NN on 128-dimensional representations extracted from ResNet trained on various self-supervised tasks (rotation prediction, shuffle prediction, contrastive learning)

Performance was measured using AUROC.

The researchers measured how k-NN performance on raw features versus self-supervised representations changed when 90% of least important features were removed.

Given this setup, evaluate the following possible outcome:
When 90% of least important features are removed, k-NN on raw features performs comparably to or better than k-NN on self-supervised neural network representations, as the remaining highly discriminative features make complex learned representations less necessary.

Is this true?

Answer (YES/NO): YES